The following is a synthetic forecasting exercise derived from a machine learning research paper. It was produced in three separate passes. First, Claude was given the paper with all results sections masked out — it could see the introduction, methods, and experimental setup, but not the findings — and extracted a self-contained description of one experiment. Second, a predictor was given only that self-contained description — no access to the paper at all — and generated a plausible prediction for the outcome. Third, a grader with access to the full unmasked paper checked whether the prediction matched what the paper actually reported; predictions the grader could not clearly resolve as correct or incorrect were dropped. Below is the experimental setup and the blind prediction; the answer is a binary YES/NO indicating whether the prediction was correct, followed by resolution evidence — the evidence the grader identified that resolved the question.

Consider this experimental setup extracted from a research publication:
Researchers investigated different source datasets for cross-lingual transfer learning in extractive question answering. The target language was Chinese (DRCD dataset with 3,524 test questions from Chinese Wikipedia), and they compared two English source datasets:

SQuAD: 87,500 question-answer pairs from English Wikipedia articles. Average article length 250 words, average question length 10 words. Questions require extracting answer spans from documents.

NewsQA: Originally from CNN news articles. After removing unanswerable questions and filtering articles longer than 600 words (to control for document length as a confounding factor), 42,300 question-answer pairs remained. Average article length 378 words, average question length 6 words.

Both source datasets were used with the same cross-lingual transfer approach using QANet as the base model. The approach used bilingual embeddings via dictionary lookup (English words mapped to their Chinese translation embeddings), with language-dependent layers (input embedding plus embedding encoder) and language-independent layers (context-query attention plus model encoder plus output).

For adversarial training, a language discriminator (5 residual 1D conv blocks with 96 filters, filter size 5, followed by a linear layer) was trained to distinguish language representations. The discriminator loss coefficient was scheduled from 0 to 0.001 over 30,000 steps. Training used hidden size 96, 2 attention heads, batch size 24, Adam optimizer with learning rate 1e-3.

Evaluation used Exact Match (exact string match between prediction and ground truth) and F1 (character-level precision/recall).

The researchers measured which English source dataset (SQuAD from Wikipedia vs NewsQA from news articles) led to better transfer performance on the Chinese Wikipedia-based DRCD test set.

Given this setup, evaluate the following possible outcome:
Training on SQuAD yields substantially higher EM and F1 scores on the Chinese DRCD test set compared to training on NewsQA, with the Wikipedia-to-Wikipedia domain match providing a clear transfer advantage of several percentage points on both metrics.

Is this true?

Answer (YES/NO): NO